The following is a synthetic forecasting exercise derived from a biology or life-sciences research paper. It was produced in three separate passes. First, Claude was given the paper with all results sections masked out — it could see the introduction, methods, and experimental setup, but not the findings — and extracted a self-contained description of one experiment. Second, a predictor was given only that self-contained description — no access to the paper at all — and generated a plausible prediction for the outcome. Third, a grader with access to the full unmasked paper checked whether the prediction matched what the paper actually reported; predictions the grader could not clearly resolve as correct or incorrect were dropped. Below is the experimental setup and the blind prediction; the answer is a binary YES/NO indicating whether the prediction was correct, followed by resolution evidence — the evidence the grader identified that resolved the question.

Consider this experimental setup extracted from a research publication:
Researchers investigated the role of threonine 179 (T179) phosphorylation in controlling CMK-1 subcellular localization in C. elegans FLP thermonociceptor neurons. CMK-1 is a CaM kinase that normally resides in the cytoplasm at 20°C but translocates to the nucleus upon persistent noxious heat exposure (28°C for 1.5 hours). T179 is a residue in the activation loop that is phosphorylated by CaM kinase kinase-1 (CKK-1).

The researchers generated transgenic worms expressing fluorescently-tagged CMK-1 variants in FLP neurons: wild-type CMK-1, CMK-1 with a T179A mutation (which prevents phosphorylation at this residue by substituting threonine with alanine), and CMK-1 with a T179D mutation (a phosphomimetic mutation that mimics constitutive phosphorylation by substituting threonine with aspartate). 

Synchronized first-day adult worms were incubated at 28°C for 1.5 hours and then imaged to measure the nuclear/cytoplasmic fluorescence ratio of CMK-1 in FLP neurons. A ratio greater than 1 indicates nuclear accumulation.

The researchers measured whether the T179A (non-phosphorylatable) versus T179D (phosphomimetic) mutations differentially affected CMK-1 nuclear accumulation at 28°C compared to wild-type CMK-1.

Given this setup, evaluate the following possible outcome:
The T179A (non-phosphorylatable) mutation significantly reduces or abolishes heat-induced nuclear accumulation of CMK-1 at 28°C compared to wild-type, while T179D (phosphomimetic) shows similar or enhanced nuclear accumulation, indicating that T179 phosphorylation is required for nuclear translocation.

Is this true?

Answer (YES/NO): NO